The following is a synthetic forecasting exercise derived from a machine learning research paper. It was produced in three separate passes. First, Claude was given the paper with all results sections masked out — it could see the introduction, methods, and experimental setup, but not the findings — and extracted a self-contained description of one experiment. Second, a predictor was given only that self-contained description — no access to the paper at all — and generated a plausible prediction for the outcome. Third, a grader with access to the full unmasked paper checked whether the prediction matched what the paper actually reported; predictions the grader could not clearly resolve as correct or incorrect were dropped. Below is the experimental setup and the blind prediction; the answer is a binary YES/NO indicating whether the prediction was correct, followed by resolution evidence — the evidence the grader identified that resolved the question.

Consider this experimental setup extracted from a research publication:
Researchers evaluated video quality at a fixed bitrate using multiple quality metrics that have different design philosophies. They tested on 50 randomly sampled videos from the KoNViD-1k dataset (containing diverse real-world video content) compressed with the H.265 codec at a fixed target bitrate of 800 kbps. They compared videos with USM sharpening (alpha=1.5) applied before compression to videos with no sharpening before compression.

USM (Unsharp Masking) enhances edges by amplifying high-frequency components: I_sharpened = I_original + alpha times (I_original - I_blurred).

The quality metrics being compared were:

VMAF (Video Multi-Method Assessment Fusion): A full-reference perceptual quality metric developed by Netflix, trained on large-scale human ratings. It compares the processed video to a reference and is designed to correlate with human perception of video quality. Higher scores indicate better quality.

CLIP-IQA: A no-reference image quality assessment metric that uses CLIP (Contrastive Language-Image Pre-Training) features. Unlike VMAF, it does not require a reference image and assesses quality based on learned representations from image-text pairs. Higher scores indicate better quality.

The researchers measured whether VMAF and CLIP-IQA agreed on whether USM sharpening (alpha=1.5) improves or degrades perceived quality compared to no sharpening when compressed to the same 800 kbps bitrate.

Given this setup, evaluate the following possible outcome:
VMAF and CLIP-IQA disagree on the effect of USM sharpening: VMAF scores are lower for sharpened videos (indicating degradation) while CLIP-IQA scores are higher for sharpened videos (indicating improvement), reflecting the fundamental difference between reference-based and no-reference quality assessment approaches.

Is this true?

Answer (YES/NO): YES